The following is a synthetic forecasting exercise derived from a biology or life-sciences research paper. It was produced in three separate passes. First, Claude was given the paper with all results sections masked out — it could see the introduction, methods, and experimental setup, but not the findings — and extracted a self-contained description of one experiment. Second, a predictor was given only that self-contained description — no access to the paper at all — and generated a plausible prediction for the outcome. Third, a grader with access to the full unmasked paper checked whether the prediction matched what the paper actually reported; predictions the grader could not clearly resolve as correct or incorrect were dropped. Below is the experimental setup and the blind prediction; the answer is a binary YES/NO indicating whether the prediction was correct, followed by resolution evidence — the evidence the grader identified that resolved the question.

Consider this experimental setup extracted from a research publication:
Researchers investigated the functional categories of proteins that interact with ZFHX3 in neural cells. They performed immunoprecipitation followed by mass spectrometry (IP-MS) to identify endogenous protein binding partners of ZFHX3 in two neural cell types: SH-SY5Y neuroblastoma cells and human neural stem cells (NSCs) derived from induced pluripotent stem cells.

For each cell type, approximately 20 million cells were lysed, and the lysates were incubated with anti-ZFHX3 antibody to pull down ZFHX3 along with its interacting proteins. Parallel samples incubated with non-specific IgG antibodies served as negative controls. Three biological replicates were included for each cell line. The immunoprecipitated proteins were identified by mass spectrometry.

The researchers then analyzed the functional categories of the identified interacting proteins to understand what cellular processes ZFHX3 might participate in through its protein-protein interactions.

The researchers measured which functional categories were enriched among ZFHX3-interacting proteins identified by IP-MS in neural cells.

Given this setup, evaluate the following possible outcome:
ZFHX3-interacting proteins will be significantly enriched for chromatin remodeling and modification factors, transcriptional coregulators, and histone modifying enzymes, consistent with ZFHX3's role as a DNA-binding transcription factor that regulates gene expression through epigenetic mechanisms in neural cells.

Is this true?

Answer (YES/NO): NO